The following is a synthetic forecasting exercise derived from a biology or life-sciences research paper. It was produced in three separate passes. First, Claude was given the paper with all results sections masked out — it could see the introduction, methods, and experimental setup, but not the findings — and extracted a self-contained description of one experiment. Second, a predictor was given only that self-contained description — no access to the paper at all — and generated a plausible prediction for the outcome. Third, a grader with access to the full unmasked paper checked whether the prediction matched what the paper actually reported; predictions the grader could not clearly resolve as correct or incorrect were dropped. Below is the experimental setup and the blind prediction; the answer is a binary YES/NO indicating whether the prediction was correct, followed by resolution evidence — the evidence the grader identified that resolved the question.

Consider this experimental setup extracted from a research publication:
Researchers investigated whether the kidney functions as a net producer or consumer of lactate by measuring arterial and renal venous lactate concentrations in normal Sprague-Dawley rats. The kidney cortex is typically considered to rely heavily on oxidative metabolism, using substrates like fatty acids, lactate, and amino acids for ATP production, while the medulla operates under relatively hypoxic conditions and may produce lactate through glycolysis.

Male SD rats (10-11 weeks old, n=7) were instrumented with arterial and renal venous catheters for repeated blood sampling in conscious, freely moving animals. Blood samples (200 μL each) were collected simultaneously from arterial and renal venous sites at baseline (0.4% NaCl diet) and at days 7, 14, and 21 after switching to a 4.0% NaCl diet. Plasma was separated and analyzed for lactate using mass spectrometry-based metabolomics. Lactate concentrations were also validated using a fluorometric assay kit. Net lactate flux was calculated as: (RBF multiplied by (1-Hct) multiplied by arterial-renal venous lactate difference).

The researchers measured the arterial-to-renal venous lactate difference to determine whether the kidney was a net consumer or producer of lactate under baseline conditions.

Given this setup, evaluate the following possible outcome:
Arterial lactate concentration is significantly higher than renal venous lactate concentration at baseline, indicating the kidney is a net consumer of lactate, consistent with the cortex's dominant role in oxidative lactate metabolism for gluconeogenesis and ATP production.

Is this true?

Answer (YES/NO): NO